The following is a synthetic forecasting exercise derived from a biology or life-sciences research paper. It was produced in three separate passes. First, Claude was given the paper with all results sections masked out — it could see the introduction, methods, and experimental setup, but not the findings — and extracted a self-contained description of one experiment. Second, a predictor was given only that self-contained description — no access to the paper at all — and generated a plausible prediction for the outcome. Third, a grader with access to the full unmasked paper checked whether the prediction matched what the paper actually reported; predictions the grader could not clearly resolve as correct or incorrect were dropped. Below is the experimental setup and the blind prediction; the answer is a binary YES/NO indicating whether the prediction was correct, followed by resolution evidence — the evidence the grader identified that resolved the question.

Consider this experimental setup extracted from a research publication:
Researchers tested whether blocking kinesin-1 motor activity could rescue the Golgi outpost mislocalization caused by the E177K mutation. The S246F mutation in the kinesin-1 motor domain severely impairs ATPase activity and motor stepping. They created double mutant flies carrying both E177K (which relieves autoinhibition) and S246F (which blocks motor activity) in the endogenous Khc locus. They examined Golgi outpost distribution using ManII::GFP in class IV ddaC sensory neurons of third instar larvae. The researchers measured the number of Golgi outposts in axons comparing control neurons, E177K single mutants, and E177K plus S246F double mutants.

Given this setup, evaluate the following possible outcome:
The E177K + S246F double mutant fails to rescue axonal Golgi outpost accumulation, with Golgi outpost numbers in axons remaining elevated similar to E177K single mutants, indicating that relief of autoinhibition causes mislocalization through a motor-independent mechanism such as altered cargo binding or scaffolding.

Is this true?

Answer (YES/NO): NO